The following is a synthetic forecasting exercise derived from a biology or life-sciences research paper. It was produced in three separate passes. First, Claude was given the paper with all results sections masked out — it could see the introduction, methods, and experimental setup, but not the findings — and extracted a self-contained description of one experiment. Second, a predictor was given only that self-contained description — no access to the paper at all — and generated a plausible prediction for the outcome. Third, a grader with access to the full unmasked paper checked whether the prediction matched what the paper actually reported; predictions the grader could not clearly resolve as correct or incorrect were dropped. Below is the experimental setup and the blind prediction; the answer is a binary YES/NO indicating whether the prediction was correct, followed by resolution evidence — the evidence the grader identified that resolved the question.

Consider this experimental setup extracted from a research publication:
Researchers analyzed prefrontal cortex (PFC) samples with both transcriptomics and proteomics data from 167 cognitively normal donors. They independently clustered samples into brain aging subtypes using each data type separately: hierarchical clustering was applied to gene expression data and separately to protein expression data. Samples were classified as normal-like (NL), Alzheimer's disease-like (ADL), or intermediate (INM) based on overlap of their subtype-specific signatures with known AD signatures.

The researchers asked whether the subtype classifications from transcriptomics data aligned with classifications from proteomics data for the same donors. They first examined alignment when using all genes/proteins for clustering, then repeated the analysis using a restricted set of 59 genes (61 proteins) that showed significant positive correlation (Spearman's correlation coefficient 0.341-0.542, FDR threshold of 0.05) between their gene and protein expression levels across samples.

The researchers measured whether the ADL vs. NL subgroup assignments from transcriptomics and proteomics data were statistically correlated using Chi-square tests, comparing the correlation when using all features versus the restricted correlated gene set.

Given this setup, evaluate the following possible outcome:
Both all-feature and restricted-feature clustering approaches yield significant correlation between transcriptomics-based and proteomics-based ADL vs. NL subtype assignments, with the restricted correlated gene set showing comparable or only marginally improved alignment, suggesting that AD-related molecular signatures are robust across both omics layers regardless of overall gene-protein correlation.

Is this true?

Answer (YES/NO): NO